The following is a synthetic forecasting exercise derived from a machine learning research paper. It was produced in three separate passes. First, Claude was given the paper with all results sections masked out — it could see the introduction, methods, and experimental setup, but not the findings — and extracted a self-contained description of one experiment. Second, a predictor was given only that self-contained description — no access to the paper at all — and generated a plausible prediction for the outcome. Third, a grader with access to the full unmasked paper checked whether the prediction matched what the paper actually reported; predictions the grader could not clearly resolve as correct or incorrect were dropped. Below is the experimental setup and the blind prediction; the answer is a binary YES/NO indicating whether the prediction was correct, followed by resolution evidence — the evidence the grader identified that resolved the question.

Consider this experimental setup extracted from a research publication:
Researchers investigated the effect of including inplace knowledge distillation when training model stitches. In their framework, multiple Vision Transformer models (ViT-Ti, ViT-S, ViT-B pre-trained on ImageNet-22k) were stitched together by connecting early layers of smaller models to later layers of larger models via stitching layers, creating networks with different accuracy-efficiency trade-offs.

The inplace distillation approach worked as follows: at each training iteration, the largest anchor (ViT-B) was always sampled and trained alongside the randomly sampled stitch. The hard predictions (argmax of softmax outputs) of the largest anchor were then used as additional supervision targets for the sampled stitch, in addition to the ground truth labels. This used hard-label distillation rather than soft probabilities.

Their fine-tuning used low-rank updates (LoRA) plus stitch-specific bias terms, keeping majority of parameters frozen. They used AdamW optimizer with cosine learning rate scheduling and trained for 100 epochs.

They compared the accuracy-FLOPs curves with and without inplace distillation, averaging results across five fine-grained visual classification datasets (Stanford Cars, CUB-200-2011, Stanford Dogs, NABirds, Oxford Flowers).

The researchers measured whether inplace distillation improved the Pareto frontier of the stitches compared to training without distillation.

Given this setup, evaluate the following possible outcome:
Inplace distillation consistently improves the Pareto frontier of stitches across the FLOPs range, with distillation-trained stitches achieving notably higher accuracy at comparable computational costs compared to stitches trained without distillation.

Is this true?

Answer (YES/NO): NO